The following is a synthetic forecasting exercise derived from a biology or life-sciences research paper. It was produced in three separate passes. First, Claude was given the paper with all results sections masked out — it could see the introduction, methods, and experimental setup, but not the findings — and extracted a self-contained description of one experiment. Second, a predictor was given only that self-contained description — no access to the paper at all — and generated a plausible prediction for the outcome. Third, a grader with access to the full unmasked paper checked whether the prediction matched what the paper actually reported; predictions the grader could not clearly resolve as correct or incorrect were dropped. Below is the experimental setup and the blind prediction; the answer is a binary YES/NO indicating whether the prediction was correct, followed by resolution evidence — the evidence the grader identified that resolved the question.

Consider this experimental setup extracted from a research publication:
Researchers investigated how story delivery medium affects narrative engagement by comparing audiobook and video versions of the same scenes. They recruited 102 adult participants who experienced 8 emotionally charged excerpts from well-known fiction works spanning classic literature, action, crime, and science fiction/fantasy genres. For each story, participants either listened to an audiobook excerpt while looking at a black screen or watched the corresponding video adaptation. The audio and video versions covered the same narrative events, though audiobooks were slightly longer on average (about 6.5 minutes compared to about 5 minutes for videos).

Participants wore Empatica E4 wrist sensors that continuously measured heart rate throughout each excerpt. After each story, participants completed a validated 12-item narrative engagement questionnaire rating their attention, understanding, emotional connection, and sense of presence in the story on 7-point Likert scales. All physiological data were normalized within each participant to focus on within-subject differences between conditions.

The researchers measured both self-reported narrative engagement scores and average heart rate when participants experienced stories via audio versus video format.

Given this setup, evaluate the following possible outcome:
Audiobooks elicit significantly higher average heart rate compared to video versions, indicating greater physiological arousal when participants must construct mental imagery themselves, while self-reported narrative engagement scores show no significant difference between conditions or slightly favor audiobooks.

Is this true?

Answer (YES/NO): NO